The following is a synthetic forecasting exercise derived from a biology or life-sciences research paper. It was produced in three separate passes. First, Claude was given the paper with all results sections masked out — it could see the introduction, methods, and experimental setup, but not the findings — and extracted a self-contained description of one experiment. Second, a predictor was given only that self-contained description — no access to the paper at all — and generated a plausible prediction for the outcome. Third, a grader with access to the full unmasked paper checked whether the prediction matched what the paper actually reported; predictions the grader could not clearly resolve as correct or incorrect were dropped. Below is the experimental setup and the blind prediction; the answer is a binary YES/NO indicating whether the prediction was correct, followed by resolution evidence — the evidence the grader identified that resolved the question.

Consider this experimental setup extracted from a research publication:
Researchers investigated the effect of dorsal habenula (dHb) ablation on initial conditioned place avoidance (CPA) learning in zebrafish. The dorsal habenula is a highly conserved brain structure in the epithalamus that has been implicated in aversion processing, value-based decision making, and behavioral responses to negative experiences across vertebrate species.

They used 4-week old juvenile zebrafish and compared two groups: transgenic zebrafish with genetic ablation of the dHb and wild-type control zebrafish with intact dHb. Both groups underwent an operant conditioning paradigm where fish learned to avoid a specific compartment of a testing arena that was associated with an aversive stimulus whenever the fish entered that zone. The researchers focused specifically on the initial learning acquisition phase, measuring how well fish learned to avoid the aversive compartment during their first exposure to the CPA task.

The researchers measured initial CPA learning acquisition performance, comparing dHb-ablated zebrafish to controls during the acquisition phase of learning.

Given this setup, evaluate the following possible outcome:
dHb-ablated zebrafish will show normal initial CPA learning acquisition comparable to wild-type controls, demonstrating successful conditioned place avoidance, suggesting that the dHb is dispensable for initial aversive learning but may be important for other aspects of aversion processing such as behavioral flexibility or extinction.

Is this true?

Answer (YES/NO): NO